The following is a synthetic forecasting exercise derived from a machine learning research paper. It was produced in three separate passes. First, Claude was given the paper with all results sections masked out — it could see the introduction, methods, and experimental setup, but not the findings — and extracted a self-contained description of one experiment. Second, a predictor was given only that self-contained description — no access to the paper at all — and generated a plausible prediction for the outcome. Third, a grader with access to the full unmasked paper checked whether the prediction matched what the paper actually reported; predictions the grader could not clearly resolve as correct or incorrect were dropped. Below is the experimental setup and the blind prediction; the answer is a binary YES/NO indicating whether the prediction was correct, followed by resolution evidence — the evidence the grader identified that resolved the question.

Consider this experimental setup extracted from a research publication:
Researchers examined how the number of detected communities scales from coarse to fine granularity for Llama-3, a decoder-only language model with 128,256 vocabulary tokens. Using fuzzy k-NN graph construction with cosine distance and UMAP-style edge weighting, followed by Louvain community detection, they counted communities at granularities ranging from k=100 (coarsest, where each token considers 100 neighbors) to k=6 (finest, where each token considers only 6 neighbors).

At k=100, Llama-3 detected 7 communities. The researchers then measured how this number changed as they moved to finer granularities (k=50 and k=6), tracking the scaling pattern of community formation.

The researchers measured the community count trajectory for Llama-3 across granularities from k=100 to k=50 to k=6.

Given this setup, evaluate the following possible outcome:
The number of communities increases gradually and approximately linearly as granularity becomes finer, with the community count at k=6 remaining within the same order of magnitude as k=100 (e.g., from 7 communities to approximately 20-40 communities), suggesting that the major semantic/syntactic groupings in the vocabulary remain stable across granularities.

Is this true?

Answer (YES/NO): NO